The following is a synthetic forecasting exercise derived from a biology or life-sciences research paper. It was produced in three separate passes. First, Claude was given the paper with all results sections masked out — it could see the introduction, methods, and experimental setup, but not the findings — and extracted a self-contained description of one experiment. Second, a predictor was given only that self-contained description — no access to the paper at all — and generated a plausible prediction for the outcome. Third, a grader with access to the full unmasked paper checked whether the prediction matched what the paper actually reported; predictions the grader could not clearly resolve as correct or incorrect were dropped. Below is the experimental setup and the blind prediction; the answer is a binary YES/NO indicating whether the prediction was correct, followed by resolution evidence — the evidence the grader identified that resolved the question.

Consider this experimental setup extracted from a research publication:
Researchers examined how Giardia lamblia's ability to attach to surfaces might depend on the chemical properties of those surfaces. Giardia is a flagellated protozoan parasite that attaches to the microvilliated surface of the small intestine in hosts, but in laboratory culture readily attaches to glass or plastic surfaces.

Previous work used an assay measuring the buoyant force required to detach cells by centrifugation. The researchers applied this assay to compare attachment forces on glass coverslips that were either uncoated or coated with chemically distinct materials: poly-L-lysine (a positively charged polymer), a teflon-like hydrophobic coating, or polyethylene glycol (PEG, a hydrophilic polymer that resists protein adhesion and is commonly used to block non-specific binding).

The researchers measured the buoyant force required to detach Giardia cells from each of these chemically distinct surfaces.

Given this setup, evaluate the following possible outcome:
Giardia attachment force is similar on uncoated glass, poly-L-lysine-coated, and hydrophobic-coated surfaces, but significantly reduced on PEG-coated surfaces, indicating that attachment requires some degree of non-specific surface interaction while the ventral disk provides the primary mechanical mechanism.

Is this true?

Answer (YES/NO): NO